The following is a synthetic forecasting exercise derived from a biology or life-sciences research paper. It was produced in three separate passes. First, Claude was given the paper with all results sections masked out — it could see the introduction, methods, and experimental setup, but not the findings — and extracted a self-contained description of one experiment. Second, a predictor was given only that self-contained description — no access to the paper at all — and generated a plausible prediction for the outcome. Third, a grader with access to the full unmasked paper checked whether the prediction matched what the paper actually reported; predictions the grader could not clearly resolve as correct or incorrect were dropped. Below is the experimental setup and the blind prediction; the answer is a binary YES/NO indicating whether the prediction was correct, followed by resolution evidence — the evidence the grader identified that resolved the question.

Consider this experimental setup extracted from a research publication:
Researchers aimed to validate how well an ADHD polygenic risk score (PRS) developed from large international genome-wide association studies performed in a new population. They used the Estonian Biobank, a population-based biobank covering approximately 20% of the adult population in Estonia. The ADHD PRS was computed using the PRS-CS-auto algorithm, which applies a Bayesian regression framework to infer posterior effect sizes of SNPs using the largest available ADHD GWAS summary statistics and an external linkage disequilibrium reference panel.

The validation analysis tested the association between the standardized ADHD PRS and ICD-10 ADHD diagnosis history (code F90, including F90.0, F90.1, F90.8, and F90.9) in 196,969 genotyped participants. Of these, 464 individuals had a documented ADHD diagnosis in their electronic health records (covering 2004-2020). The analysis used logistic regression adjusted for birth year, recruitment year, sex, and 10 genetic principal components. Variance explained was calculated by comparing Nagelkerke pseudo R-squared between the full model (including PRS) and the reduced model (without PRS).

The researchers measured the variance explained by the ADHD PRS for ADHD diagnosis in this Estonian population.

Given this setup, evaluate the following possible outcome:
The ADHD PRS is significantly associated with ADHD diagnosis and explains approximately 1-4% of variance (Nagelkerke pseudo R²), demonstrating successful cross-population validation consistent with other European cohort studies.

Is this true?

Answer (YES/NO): NO